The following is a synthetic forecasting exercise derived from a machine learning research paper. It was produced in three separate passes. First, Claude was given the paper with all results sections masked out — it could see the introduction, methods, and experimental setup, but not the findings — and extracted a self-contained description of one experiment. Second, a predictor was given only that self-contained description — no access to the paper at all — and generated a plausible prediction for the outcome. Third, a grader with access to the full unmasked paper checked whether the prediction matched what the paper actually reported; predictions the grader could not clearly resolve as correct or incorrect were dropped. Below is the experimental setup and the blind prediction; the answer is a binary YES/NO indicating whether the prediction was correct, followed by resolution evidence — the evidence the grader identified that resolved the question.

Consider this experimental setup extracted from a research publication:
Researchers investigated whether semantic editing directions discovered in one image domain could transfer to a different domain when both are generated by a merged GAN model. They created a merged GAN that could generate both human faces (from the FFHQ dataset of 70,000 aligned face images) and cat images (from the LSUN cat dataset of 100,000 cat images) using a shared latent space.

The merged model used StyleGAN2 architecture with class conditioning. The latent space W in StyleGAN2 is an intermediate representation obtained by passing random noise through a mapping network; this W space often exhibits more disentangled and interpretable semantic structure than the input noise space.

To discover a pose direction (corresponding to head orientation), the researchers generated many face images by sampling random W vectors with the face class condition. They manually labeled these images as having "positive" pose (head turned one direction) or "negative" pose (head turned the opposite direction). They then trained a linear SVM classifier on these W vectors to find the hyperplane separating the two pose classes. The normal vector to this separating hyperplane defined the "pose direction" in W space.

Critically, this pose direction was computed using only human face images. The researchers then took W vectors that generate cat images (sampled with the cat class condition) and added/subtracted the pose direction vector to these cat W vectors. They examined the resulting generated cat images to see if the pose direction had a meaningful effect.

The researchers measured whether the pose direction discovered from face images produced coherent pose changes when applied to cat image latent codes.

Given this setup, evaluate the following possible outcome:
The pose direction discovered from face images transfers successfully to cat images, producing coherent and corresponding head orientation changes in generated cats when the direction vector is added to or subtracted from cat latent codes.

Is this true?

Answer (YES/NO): YES